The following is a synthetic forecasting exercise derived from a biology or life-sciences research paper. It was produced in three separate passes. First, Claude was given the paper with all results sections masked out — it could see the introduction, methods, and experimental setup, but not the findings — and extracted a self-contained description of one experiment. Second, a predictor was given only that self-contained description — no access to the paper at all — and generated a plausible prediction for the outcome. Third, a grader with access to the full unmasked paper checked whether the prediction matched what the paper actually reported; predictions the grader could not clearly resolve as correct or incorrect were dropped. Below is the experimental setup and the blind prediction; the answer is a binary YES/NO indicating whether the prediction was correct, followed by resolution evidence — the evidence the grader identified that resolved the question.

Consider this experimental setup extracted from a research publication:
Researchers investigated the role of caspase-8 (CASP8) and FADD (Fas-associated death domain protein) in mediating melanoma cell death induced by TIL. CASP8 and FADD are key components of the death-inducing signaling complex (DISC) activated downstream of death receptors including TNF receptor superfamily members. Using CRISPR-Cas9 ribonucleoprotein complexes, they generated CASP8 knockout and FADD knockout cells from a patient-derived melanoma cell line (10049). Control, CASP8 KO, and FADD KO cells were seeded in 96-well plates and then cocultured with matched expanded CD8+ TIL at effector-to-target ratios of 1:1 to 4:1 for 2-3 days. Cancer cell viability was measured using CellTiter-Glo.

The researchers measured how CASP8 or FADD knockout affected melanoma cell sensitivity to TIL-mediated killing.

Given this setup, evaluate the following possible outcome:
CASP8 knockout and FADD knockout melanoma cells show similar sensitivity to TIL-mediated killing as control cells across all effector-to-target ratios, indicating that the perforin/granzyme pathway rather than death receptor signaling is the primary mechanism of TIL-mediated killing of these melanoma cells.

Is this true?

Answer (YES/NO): NO